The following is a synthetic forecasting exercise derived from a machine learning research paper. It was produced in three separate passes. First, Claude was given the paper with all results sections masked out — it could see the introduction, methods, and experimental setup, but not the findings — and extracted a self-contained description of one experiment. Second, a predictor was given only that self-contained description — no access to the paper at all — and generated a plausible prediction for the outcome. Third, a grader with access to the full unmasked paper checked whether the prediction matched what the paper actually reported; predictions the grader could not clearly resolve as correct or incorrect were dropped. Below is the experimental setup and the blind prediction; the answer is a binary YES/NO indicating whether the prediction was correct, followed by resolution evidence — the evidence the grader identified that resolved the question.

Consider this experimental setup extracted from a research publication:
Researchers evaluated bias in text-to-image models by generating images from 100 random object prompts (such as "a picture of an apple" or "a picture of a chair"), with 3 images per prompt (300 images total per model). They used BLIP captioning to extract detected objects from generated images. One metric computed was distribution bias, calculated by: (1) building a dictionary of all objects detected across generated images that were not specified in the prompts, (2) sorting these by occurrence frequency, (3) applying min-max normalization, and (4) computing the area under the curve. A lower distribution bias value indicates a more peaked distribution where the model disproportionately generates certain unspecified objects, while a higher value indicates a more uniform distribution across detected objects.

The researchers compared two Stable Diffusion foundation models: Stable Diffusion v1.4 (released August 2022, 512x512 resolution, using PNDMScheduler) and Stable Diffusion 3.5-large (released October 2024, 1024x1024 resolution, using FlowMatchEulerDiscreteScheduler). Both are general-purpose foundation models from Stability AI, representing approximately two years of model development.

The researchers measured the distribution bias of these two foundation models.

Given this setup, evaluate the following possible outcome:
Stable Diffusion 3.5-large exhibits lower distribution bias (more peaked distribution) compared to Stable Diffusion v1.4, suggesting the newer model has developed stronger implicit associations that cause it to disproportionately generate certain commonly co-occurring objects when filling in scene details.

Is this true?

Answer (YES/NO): YES